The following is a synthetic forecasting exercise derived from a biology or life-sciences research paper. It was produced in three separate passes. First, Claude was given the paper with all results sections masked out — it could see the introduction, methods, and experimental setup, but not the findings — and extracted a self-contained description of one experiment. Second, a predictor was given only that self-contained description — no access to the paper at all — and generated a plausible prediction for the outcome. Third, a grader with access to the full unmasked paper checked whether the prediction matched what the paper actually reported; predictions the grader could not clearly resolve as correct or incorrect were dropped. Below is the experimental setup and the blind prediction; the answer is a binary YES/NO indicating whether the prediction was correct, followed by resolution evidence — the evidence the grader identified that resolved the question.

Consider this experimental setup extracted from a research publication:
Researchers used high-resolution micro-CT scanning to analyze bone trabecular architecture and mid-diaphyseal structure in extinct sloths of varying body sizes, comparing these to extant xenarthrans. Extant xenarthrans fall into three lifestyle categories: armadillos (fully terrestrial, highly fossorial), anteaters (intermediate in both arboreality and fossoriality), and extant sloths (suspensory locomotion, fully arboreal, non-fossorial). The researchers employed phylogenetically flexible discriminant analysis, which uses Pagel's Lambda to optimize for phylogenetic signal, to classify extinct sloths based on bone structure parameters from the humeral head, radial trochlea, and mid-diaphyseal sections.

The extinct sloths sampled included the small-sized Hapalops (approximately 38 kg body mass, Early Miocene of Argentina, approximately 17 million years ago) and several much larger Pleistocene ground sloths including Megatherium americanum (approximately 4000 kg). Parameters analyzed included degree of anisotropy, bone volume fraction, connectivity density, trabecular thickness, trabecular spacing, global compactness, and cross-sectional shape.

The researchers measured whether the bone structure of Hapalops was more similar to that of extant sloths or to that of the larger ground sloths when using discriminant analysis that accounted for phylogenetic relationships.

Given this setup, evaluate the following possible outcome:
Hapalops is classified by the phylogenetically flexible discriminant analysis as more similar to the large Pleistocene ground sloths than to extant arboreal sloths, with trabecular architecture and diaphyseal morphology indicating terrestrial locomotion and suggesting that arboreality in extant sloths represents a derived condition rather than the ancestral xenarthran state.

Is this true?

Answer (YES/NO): NO